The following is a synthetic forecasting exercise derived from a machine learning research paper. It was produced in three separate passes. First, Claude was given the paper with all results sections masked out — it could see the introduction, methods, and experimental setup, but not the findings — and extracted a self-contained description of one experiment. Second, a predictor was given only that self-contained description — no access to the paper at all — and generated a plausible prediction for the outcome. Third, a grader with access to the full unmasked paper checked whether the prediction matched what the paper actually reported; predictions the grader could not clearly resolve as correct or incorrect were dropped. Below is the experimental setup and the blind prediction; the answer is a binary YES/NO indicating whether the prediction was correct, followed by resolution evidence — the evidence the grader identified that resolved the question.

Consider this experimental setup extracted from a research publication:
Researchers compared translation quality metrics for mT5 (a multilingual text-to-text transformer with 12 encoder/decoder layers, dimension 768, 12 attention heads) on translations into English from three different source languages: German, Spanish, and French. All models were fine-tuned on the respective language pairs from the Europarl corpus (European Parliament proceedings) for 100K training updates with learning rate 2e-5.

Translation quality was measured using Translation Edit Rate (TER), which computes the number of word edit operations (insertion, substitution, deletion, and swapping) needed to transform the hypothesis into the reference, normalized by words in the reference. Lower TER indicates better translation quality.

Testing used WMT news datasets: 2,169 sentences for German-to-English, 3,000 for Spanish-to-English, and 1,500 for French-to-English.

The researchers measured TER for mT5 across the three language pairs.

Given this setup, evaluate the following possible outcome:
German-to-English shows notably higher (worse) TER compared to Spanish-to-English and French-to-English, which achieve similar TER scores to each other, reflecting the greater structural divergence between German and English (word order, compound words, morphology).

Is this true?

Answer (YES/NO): YES